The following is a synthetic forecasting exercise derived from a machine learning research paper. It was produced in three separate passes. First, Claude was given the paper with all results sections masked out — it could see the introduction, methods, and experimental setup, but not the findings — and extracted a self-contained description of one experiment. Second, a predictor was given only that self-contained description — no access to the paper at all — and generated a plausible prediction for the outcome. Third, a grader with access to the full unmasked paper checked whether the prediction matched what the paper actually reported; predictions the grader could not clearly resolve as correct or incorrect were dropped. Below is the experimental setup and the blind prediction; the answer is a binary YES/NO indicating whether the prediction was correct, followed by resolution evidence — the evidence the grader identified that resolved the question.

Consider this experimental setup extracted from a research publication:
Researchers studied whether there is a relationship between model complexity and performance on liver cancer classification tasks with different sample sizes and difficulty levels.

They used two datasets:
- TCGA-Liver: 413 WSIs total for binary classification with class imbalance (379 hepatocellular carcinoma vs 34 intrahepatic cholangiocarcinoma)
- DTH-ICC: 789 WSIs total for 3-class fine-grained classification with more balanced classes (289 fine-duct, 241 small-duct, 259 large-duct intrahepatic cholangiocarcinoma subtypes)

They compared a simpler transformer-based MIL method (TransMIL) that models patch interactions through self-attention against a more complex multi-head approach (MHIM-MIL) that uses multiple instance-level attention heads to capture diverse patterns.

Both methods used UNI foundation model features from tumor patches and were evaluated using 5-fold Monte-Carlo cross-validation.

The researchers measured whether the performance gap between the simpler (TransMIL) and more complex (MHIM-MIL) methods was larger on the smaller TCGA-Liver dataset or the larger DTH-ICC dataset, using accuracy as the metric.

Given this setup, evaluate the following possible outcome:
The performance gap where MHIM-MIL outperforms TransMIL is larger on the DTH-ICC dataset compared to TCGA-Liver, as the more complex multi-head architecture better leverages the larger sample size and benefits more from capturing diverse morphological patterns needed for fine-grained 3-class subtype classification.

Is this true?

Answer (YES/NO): YES